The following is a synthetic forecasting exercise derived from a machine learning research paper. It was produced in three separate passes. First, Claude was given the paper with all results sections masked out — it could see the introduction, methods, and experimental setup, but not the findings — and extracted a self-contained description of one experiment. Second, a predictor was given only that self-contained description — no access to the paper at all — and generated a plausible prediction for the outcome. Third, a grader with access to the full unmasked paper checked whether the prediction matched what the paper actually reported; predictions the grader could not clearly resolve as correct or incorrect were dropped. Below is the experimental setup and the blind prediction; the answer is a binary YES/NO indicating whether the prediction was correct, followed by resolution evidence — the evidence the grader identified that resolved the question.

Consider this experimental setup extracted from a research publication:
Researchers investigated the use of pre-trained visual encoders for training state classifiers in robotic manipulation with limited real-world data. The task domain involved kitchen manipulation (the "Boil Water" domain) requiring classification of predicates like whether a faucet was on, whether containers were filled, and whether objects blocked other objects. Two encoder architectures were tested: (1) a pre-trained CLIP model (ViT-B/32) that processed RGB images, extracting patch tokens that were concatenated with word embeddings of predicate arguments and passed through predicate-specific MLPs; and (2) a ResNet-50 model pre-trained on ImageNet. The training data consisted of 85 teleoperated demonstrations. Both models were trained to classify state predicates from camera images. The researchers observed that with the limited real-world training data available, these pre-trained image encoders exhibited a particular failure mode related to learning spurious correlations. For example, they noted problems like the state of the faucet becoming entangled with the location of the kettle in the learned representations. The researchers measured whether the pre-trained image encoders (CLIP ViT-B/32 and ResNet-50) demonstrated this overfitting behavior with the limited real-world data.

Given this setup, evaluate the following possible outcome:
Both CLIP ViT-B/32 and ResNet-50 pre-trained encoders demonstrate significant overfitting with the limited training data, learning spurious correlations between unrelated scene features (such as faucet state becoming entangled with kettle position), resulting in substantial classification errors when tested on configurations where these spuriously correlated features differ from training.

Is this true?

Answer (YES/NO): YES